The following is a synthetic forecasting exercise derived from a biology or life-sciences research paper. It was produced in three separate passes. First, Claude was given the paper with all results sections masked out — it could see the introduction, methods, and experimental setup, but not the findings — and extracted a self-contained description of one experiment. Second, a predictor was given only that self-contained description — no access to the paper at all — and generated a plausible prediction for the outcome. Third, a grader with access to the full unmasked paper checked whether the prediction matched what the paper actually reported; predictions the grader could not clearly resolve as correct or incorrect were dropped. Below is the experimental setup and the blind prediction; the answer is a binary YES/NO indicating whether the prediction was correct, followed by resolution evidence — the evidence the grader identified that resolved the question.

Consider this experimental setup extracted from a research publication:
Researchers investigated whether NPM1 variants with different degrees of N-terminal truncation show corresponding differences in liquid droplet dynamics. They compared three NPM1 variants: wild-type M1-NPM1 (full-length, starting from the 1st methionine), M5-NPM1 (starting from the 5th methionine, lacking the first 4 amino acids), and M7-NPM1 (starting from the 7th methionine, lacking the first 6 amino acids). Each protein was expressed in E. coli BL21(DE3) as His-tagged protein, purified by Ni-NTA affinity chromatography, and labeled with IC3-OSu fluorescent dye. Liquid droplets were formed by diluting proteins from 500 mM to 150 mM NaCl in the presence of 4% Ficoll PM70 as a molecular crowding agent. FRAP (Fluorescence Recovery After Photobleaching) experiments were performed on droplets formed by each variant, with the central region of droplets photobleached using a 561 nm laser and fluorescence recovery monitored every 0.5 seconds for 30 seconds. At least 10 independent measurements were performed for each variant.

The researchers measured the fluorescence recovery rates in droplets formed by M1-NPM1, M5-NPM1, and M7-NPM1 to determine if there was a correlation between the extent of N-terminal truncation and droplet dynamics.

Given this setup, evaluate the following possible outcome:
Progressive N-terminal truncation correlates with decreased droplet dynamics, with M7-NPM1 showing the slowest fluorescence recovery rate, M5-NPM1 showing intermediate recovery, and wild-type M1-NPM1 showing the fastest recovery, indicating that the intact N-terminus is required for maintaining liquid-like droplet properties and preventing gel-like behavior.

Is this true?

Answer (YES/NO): NO